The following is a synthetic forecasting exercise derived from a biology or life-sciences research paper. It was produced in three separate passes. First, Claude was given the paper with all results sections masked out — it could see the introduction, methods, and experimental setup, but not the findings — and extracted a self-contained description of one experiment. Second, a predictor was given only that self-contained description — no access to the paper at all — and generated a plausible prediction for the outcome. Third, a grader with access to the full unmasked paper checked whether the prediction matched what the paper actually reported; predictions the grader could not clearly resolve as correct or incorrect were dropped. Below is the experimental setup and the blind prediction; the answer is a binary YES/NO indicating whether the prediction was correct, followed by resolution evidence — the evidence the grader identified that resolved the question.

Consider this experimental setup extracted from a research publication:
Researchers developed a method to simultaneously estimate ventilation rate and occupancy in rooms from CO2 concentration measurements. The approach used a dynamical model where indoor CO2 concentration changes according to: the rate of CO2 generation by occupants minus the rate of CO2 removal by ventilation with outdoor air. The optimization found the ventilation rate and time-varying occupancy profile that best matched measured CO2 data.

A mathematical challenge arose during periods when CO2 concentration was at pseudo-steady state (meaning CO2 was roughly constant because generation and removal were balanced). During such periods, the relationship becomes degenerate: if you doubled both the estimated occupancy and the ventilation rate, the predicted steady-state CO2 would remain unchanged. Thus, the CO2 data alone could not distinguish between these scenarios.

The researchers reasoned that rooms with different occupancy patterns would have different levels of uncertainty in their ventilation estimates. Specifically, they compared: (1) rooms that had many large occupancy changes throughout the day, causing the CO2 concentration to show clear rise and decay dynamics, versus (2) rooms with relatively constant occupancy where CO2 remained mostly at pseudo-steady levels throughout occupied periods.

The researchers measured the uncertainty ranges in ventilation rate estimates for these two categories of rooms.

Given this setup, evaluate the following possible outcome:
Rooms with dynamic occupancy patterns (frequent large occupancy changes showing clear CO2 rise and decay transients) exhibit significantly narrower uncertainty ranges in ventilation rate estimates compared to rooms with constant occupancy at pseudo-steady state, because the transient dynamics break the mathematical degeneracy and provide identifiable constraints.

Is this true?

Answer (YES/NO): YES